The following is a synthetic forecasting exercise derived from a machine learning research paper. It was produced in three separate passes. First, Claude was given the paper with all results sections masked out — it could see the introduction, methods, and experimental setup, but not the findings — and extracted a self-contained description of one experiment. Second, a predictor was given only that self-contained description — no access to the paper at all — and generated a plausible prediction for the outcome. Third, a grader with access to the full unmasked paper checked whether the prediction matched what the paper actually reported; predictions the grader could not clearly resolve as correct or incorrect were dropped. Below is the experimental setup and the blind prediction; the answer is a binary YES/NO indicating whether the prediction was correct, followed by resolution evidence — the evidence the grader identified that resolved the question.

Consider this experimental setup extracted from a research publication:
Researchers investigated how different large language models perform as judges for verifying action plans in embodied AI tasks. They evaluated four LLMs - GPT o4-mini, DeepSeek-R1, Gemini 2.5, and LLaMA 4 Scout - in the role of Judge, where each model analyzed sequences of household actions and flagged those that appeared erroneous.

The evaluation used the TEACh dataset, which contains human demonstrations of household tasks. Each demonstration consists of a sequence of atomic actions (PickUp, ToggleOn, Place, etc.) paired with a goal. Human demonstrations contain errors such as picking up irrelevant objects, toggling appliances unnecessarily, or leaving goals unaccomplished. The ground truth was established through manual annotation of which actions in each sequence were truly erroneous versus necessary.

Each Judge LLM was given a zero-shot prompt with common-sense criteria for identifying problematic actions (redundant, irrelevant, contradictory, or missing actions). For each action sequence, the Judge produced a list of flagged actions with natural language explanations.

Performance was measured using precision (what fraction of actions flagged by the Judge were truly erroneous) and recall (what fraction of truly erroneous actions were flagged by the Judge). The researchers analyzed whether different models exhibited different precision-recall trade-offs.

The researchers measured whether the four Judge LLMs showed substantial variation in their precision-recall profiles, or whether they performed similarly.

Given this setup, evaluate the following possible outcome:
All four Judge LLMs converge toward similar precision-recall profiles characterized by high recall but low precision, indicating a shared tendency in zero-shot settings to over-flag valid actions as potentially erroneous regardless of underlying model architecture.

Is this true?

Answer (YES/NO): NO